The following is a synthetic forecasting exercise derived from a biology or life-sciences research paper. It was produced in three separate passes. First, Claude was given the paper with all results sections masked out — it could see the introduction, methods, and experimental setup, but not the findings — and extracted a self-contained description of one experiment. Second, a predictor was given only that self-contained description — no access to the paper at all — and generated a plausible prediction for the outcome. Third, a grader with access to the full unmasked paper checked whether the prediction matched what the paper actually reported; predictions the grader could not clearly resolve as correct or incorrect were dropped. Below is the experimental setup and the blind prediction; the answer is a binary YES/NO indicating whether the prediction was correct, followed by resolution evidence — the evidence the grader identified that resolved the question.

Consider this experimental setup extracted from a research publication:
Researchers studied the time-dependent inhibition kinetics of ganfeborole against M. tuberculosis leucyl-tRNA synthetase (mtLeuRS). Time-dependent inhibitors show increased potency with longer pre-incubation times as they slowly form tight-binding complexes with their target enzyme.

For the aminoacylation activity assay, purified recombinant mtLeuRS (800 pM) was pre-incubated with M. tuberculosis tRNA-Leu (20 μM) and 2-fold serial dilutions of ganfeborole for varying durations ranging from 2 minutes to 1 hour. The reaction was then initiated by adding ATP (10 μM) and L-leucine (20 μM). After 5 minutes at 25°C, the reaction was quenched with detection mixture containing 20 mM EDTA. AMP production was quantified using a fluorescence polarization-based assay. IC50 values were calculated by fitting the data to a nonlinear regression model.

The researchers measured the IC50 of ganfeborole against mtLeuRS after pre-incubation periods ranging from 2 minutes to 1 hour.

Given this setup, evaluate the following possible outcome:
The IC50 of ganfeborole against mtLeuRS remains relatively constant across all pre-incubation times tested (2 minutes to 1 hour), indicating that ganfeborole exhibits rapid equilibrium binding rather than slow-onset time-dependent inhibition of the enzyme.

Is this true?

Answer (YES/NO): NO